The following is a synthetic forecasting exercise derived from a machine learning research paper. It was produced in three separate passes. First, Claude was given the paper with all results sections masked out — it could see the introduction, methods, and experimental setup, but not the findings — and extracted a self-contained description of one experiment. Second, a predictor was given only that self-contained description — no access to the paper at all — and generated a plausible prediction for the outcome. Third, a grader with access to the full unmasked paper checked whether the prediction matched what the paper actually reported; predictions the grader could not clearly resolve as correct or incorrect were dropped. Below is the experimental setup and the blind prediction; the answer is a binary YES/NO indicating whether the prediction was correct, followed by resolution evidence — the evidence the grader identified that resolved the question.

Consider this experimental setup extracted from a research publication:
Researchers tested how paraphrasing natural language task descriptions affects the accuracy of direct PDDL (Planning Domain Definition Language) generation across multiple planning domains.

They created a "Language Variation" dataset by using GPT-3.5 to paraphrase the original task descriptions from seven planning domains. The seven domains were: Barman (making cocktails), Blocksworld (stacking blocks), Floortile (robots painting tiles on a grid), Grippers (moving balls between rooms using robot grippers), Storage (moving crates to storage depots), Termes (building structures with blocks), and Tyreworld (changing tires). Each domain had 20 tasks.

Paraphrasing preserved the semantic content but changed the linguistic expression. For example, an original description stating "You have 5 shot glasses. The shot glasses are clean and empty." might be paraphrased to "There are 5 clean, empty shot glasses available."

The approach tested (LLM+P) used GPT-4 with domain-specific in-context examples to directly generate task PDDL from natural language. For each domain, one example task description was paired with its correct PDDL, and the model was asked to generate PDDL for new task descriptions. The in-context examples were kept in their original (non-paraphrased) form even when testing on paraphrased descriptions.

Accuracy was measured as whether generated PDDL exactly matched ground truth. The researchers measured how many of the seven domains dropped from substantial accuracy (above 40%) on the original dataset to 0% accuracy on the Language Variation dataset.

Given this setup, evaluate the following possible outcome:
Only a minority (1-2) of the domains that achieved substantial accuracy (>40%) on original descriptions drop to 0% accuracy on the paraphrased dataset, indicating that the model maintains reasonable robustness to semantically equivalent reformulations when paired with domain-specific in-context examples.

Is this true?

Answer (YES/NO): NO